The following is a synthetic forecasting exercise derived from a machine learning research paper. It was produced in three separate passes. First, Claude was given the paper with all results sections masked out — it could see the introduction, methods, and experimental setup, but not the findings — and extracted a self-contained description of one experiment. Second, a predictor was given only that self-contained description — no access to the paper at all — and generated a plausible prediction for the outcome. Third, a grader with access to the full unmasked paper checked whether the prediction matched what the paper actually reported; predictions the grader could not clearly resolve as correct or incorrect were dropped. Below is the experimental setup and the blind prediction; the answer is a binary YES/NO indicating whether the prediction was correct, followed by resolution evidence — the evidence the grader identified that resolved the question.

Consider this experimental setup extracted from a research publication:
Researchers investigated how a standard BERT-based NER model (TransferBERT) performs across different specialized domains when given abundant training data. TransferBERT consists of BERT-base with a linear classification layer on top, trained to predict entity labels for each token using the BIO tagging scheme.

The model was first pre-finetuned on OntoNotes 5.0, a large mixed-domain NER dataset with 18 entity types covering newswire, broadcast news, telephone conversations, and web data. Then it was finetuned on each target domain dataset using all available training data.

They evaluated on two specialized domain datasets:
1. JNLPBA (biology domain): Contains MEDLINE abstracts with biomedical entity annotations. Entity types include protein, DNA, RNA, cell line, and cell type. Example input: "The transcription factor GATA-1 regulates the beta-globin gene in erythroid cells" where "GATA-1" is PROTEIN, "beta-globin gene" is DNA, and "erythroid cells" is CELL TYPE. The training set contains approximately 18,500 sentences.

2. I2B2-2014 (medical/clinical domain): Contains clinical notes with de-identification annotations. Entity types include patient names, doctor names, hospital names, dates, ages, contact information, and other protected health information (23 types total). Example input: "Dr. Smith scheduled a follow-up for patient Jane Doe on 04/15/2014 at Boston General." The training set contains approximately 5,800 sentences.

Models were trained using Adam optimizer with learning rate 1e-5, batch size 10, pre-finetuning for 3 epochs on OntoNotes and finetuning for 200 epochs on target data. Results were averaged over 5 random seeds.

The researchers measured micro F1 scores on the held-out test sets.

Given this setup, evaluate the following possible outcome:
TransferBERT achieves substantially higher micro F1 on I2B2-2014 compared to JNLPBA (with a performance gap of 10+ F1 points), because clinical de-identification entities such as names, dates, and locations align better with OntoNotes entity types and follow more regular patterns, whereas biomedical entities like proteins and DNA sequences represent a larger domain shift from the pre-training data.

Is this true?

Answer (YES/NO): YES